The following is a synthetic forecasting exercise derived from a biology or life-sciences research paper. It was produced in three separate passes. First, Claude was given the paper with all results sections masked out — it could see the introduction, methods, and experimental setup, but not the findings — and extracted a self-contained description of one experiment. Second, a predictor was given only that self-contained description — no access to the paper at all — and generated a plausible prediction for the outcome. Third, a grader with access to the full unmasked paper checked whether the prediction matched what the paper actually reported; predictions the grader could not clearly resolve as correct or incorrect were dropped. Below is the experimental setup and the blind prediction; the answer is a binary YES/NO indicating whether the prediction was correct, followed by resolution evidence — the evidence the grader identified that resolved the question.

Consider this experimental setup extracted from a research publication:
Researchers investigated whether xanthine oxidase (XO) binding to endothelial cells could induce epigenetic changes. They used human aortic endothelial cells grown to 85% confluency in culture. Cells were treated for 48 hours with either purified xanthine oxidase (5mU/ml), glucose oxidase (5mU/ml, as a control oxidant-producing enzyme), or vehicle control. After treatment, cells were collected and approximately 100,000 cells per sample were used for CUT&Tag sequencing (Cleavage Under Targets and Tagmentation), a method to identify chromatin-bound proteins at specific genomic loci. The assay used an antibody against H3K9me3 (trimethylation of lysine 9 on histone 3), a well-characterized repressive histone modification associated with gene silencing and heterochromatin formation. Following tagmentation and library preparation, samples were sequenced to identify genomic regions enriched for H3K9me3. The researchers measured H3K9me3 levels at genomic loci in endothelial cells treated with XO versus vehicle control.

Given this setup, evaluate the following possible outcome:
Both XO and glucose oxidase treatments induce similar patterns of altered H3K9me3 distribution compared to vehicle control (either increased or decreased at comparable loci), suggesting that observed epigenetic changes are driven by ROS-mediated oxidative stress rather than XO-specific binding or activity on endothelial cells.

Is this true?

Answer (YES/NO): NO